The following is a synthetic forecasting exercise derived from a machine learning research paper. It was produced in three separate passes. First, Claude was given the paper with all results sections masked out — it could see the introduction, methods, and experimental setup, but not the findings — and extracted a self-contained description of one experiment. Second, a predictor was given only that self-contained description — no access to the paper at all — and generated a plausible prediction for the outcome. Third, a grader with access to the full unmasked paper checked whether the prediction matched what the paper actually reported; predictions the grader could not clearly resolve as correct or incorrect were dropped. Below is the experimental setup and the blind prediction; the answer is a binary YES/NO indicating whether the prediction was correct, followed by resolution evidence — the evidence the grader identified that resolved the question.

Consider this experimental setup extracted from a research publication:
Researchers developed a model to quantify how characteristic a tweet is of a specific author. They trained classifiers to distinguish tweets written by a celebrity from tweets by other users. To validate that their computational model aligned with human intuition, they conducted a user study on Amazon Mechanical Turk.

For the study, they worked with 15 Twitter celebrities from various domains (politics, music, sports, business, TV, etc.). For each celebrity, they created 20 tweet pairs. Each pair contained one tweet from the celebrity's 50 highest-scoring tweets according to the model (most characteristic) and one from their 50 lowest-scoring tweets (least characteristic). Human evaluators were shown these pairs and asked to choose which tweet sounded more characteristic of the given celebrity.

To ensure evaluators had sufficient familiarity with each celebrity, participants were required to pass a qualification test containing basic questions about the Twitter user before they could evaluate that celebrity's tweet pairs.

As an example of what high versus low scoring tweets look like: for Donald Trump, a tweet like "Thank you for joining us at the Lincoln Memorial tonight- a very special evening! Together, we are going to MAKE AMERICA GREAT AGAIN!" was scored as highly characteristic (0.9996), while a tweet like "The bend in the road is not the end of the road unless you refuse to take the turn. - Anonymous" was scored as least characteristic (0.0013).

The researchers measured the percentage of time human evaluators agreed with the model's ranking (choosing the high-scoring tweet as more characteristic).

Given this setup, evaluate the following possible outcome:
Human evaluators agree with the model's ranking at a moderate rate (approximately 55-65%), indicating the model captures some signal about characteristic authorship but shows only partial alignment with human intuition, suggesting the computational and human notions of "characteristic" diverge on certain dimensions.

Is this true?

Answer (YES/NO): NO